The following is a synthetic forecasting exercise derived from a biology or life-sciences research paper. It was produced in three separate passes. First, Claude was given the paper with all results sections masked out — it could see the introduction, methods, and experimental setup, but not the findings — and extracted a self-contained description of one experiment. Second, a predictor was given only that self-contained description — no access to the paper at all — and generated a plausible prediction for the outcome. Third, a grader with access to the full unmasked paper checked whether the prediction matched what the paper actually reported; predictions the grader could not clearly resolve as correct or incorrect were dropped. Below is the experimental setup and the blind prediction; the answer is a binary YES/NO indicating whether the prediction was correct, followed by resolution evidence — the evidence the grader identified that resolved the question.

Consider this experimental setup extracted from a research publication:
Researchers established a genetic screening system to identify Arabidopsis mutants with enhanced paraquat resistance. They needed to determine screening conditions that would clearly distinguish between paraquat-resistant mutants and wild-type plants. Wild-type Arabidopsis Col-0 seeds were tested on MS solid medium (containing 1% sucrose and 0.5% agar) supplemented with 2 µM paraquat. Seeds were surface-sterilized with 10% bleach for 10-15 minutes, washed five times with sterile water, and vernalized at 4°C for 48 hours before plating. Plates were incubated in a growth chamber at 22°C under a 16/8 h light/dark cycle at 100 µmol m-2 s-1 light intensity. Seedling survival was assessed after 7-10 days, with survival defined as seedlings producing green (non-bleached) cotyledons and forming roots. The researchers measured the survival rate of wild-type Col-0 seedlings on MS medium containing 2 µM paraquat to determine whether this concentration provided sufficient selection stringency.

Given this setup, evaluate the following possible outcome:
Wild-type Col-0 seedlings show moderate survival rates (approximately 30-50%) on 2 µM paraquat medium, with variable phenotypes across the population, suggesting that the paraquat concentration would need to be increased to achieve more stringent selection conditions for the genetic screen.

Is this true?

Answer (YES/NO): NO